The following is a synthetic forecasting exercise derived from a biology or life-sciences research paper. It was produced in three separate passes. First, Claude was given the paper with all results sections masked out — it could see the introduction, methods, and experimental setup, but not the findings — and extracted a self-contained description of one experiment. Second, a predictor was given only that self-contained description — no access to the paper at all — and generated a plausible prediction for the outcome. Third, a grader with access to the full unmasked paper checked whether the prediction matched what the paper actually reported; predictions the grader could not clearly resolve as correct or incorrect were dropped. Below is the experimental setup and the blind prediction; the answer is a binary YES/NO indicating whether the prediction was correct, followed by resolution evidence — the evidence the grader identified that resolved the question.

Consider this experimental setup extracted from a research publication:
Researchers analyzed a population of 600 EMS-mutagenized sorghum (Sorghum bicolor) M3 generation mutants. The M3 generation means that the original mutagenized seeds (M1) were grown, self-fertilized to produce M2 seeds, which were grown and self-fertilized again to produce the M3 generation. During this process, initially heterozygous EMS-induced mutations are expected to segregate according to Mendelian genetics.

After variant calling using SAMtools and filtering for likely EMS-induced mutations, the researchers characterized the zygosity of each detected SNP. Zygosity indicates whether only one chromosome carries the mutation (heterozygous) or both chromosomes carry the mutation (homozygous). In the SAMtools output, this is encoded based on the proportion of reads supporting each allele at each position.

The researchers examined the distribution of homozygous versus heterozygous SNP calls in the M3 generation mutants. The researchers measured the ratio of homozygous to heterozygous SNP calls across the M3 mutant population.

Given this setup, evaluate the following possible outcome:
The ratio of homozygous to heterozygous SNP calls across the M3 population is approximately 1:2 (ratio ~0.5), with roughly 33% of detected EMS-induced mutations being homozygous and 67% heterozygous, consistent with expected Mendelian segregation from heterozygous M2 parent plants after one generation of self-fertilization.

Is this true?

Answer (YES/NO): NO